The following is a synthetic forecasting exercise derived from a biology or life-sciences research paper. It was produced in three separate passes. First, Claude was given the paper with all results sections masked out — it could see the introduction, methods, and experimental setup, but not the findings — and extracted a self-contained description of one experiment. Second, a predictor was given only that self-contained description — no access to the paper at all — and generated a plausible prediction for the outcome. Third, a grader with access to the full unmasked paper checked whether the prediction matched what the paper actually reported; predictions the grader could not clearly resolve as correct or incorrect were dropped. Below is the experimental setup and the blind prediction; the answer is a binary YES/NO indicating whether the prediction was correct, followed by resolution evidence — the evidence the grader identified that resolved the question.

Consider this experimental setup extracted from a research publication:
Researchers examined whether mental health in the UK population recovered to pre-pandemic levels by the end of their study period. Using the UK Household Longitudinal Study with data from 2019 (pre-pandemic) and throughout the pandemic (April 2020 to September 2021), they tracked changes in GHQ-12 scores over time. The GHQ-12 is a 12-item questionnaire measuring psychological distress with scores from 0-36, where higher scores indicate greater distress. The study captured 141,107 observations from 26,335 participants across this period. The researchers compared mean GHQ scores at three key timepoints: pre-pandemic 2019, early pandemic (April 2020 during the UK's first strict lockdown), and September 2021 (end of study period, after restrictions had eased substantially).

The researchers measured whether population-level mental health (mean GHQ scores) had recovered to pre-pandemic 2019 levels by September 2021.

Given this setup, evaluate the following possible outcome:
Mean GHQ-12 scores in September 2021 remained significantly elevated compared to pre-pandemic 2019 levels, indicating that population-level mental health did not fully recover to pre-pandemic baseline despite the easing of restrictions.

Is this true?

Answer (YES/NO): NO